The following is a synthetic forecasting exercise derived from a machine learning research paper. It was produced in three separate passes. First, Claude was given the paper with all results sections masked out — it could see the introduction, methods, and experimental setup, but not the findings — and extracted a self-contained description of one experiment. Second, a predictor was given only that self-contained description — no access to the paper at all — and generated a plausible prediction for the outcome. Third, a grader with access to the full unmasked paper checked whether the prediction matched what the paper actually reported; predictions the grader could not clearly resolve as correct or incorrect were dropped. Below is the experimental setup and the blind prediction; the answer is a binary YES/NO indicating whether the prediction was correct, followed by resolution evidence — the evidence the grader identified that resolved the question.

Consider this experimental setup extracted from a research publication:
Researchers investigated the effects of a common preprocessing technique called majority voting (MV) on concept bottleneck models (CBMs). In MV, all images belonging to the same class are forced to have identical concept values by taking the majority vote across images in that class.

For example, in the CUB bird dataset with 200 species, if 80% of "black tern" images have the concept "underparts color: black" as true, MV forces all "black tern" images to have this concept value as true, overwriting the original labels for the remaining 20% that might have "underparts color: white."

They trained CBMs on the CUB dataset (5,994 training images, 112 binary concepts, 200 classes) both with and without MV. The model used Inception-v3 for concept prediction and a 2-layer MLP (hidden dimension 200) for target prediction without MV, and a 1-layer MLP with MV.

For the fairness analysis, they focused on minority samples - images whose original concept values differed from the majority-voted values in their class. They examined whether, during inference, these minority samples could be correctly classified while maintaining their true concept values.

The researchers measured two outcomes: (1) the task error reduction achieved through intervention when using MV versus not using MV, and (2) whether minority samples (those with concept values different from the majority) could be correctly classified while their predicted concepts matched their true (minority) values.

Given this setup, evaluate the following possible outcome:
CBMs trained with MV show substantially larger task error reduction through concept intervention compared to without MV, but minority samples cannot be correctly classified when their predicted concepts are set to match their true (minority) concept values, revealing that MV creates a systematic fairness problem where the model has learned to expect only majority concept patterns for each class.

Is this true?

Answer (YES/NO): YES